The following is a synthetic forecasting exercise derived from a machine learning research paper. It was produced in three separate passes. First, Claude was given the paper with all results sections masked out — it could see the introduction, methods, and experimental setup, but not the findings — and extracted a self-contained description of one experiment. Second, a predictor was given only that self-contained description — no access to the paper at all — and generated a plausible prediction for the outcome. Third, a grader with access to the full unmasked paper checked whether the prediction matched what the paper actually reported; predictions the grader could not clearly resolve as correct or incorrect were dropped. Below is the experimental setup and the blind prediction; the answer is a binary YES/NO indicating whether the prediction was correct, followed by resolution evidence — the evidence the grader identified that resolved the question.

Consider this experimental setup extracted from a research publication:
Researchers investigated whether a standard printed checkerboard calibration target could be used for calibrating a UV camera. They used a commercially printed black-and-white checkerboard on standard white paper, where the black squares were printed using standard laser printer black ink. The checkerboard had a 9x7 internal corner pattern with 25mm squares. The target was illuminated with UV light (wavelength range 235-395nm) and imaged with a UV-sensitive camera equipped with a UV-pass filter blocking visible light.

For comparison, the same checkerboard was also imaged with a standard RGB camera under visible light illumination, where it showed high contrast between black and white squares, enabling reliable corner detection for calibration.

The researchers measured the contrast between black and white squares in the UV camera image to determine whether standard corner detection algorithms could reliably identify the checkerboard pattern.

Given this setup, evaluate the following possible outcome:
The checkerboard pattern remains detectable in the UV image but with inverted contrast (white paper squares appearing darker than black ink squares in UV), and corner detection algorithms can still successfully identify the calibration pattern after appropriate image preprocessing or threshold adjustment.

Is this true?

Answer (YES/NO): NO